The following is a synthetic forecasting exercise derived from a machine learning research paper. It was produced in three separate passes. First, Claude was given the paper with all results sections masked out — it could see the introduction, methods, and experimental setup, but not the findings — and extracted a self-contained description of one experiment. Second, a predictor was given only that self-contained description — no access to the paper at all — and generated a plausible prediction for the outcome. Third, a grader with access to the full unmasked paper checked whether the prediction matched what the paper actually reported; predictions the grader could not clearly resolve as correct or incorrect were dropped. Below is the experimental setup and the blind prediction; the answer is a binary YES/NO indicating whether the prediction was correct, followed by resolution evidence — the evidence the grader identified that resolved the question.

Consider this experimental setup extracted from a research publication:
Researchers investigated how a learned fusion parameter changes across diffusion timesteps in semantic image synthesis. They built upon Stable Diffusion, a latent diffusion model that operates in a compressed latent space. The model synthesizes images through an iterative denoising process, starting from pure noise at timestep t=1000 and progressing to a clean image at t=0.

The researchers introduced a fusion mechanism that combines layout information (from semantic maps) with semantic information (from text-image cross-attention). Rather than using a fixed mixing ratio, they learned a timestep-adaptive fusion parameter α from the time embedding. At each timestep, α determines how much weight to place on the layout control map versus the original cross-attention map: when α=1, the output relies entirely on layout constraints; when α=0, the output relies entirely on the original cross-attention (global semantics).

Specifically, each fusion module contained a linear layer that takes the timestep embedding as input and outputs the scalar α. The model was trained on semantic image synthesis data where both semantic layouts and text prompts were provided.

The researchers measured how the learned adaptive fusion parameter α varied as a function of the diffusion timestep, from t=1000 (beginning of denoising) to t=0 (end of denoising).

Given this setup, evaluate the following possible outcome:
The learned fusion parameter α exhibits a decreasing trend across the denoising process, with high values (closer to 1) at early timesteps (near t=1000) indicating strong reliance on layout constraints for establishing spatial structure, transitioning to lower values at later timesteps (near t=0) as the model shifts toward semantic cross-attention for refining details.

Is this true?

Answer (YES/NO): YES